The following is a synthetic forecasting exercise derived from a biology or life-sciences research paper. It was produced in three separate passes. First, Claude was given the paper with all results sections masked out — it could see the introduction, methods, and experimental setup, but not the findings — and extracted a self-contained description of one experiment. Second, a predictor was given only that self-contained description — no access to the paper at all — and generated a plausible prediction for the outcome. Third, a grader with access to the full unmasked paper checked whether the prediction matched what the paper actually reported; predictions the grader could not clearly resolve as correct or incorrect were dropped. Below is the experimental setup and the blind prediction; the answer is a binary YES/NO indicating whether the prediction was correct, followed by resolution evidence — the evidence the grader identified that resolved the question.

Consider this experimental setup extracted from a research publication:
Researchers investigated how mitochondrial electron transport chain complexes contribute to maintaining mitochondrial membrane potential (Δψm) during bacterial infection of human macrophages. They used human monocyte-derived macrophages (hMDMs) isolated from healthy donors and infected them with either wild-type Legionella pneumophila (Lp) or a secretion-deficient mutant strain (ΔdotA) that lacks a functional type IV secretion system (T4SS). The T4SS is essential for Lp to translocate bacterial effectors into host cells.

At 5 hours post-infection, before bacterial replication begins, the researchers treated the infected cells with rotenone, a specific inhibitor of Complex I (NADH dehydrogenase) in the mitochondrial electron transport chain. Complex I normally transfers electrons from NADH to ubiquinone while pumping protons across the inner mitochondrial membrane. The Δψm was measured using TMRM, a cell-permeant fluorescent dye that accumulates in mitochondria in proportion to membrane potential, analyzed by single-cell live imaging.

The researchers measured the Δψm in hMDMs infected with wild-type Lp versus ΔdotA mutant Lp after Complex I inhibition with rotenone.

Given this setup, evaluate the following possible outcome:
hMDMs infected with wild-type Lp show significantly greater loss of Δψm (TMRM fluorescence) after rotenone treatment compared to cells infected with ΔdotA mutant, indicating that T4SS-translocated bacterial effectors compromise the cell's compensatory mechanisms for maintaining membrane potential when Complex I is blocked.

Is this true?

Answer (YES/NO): YES